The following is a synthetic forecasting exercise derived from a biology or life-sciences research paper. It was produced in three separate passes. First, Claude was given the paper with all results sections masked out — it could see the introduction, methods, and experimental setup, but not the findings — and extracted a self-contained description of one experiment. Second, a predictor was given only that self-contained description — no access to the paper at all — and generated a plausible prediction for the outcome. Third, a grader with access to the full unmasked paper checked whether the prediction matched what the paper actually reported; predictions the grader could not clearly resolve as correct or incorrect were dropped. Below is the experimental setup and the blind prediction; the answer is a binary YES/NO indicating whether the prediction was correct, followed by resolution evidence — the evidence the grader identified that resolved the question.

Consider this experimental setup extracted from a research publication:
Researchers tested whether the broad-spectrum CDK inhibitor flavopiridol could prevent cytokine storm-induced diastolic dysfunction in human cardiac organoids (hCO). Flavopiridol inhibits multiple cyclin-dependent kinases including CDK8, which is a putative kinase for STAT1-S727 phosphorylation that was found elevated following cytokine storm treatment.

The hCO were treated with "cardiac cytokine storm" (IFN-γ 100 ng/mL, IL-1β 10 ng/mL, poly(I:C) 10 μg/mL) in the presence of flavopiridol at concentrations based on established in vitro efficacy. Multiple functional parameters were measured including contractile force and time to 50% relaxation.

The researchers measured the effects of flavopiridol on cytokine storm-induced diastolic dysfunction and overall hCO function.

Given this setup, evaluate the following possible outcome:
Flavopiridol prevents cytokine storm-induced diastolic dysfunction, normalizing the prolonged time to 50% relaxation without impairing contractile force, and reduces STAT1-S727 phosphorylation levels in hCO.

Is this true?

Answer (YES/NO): NO